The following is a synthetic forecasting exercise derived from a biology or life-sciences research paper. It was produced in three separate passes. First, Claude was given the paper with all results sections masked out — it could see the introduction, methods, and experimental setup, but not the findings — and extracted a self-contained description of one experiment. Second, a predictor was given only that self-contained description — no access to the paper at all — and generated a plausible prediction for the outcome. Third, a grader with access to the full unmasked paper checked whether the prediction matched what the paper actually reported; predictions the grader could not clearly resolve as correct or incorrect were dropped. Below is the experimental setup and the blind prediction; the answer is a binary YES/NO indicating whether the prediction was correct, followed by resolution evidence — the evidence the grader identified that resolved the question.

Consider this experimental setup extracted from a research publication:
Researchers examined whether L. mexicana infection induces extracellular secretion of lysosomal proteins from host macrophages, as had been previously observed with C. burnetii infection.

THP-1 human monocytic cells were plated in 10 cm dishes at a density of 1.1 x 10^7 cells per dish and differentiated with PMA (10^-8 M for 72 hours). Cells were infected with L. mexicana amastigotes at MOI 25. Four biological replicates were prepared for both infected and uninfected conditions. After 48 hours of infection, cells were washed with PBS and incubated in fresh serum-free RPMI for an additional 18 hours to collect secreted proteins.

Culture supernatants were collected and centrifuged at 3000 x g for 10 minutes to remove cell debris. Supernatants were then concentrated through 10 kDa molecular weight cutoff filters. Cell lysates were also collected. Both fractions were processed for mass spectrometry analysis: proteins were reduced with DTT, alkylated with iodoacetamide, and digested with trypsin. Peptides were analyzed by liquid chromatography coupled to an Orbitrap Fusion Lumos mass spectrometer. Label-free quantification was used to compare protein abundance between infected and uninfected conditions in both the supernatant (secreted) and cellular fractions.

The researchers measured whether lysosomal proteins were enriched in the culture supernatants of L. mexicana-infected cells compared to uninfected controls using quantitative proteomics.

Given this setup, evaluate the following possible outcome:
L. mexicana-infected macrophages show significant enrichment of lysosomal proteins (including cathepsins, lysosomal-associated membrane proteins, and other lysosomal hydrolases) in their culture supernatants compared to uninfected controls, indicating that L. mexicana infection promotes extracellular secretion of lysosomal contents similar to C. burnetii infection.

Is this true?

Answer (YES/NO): NO